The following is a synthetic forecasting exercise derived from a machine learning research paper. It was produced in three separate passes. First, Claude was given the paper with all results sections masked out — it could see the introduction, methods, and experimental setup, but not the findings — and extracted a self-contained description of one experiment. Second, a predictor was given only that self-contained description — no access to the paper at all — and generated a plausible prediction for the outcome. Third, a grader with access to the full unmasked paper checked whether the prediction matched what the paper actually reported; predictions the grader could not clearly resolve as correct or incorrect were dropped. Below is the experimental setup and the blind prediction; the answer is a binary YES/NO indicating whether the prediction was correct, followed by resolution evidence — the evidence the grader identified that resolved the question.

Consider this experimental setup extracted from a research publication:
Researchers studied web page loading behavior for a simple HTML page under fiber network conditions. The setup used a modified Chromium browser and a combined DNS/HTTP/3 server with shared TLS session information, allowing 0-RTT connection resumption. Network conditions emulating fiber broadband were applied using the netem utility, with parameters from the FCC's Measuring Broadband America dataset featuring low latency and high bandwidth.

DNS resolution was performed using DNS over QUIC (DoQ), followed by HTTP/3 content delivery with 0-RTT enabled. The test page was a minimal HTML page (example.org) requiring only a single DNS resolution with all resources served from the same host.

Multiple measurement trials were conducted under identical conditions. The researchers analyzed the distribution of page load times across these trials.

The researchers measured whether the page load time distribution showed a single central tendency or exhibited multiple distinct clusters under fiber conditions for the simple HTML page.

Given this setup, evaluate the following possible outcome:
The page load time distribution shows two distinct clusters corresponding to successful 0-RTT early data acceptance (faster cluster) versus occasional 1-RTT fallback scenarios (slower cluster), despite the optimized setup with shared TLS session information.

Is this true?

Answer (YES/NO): NO